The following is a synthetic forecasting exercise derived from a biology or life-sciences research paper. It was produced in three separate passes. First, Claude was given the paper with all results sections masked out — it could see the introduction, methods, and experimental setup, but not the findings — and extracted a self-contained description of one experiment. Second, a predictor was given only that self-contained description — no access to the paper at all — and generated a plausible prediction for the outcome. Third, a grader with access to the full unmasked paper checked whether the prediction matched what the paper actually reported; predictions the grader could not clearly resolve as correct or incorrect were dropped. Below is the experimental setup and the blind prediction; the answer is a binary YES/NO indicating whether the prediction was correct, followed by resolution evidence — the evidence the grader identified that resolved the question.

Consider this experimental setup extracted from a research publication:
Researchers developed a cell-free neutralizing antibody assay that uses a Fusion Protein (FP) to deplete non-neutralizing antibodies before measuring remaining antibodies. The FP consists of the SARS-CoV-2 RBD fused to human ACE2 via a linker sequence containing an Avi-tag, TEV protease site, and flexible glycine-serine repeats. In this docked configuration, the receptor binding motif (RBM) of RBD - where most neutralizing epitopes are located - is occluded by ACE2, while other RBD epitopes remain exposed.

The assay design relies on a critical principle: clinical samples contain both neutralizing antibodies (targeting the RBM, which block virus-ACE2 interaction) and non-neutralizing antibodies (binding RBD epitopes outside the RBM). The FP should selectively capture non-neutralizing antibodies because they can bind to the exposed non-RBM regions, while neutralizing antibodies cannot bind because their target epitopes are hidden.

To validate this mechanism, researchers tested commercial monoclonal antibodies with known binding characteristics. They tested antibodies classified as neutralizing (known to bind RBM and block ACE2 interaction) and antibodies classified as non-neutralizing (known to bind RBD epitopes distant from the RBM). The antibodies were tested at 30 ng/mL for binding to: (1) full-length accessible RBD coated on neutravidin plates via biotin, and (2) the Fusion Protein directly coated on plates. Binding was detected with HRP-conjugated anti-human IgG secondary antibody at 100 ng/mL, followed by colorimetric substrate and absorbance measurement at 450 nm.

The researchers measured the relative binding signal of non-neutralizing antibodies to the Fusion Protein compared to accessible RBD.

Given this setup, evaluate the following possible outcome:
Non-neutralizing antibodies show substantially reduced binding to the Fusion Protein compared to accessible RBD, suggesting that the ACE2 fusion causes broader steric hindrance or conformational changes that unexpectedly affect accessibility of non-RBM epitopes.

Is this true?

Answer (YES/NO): NO